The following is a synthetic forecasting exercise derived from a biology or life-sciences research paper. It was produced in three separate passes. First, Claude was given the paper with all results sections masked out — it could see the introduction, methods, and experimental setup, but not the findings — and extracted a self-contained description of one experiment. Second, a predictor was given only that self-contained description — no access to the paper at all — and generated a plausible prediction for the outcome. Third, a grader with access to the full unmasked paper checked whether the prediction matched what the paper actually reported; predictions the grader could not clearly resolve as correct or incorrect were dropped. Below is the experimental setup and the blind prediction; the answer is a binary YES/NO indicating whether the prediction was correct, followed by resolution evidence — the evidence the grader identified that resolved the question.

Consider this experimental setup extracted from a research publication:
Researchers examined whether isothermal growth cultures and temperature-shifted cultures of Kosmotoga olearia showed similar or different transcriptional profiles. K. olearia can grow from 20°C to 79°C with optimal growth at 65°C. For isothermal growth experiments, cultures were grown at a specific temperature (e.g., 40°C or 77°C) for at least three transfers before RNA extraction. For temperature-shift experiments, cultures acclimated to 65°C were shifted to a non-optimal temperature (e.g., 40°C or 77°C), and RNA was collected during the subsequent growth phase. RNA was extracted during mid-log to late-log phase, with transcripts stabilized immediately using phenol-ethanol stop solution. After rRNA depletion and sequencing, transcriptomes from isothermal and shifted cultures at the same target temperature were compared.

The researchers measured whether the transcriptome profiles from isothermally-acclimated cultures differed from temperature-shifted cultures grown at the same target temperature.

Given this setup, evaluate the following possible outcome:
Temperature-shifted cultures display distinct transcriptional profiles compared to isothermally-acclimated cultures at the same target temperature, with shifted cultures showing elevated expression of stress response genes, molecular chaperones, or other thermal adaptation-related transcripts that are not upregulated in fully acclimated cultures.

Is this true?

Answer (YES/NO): NO